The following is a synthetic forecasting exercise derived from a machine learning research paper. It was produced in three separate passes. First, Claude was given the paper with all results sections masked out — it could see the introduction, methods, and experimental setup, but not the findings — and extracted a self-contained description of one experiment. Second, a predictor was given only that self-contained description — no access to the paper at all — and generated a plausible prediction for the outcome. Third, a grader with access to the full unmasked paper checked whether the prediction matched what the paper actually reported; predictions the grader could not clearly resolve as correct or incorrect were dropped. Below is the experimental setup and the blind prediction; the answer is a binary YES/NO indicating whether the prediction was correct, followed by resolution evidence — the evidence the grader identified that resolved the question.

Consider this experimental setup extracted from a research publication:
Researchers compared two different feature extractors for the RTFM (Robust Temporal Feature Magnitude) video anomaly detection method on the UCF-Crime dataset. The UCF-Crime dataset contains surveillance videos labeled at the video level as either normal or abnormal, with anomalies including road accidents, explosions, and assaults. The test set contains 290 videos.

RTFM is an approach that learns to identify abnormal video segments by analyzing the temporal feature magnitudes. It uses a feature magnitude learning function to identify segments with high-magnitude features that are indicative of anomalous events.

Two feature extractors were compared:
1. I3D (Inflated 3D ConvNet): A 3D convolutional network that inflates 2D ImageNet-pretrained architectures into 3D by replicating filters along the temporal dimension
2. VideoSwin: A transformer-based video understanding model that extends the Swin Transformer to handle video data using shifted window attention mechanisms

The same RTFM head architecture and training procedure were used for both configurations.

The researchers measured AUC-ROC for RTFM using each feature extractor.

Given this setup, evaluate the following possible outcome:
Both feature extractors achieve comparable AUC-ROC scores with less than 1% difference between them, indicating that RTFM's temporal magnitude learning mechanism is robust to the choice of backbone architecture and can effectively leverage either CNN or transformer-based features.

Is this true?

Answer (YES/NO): YES